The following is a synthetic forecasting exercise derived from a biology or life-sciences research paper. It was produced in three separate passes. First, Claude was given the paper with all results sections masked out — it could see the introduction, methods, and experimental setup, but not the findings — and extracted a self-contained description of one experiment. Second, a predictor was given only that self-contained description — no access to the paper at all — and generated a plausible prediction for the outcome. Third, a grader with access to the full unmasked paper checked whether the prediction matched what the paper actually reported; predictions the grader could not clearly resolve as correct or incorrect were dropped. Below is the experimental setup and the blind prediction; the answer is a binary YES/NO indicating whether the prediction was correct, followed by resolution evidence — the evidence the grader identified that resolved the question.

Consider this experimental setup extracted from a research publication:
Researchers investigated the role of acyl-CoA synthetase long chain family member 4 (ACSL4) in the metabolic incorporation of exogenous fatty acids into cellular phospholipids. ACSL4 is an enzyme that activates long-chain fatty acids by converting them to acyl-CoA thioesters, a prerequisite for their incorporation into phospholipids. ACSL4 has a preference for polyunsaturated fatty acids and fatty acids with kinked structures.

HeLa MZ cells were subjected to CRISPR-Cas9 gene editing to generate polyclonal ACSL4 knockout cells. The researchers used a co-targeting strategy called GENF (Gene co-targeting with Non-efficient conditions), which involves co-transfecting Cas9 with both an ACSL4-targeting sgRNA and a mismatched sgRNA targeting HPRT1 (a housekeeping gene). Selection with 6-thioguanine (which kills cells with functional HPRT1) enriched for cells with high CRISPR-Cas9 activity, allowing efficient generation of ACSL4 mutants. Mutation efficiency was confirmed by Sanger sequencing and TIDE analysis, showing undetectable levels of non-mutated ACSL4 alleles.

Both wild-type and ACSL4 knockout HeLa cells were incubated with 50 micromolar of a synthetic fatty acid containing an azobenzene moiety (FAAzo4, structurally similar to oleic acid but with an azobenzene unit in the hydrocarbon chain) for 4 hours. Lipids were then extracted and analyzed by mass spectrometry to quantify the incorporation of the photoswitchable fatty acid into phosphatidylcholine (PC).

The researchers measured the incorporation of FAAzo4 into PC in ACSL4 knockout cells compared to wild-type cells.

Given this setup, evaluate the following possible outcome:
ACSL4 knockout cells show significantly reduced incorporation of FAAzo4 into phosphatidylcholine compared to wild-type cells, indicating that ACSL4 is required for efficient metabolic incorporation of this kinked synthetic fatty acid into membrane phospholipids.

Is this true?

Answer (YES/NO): YES